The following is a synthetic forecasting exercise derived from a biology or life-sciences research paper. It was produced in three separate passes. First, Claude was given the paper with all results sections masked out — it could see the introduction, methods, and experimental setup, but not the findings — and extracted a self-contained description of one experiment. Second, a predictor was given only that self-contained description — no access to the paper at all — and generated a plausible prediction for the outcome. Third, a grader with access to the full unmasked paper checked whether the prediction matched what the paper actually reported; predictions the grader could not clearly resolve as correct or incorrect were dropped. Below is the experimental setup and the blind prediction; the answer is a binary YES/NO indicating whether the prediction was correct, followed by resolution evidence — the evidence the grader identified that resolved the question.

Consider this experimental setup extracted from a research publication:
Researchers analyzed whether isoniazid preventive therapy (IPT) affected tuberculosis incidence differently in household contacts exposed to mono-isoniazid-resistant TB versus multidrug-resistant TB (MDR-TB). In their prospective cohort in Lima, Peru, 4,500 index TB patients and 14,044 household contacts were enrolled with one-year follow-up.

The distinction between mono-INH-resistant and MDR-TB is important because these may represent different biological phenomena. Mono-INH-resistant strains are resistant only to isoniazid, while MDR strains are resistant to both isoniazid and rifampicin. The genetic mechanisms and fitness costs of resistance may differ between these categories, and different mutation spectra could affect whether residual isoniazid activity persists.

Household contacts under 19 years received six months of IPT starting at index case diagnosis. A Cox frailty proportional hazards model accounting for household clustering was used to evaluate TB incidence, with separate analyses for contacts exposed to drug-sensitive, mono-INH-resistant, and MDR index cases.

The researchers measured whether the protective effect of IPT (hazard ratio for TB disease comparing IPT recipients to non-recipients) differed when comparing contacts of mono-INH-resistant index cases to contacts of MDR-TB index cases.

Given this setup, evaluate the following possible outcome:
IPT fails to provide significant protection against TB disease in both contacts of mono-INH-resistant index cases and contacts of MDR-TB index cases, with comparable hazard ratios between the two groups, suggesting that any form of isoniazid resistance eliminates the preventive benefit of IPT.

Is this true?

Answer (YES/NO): NO